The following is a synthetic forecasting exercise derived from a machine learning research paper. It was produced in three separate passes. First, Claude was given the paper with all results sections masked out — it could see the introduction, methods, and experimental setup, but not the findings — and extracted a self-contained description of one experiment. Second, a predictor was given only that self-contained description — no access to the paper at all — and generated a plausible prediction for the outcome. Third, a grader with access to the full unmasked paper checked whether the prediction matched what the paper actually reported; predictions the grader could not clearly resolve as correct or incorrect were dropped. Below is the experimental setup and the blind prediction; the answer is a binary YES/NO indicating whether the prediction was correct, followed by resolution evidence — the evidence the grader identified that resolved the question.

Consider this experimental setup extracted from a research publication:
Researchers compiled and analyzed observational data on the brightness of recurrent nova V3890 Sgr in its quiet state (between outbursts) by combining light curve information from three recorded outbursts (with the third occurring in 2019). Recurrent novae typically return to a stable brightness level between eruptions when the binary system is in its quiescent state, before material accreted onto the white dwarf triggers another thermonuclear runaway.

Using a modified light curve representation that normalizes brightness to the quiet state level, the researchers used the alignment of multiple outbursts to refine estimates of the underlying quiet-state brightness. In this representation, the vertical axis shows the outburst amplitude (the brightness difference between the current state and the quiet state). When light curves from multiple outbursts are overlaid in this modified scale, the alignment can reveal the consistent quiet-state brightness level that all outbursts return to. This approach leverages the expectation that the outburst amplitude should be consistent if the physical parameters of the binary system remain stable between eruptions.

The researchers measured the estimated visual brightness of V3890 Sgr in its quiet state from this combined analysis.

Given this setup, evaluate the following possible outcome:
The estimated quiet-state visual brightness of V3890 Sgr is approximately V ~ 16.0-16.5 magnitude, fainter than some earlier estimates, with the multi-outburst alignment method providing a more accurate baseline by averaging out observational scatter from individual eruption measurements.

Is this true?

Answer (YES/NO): YES